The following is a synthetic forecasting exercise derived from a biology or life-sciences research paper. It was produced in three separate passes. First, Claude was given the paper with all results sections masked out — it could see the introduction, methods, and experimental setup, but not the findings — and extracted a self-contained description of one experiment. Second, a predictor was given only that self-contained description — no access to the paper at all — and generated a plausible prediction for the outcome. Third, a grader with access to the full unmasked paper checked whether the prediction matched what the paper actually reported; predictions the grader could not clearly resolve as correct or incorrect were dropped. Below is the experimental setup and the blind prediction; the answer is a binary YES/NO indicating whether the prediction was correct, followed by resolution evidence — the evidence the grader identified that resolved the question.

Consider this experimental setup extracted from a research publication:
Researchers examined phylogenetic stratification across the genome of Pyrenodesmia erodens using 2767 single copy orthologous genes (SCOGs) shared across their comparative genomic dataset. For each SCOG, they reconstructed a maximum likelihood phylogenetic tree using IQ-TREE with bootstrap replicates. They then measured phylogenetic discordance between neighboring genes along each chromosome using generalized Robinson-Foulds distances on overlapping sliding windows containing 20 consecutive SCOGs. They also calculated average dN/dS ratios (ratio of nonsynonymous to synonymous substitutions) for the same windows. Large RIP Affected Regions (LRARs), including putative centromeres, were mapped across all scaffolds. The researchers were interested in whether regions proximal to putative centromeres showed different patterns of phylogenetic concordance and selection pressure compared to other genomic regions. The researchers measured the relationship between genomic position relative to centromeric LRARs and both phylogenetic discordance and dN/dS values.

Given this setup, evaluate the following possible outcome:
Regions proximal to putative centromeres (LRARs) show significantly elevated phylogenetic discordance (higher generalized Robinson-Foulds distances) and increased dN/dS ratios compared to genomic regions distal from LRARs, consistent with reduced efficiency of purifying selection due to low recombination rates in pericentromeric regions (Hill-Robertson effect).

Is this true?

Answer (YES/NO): NO